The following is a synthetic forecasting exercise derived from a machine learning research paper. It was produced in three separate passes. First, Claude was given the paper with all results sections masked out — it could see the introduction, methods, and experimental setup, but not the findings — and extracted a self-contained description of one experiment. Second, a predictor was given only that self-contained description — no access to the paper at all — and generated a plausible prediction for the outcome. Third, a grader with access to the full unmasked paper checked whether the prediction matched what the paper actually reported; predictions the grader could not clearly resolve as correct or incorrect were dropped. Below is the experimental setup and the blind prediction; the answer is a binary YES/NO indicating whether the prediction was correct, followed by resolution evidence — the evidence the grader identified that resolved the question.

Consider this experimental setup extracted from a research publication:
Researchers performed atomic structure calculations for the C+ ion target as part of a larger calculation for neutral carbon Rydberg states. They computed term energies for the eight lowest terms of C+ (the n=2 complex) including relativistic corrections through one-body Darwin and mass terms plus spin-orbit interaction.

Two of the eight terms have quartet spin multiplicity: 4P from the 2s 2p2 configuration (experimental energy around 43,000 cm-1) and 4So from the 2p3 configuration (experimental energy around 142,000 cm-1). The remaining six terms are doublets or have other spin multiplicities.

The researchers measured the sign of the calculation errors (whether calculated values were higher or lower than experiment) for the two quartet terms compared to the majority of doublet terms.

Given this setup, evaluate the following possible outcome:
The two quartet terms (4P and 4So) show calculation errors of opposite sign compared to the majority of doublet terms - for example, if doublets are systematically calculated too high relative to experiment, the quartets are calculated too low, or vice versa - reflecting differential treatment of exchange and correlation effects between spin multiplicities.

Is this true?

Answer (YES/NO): YES